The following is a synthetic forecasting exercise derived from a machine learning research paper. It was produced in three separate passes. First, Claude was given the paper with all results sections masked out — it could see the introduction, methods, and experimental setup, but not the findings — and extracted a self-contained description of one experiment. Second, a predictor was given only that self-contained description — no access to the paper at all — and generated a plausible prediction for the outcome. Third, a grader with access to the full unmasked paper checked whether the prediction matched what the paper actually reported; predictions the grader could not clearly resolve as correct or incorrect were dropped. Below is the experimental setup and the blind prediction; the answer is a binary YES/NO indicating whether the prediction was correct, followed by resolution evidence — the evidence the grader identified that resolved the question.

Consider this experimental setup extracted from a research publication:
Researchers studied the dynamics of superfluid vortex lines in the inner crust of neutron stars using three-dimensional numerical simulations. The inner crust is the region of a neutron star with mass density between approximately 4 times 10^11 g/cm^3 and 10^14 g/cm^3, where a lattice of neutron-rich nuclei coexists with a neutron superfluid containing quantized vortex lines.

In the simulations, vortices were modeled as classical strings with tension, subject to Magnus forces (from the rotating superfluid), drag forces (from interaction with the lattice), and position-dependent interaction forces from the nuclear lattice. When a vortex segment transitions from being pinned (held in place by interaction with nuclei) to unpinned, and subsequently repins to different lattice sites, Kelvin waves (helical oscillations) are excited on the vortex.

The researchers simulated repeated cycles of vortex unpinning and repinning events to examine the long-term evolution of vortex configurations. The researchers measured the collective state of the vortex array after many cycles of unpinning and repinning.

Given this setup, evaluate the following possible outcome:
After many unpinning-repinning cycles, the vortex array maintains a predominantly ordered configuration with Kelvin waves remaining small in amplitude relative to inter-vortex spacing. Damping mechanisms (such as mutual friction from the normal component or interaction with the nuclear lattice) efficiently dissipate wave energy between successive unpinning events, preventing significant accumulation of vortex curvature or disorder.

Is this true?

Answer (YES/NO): NO